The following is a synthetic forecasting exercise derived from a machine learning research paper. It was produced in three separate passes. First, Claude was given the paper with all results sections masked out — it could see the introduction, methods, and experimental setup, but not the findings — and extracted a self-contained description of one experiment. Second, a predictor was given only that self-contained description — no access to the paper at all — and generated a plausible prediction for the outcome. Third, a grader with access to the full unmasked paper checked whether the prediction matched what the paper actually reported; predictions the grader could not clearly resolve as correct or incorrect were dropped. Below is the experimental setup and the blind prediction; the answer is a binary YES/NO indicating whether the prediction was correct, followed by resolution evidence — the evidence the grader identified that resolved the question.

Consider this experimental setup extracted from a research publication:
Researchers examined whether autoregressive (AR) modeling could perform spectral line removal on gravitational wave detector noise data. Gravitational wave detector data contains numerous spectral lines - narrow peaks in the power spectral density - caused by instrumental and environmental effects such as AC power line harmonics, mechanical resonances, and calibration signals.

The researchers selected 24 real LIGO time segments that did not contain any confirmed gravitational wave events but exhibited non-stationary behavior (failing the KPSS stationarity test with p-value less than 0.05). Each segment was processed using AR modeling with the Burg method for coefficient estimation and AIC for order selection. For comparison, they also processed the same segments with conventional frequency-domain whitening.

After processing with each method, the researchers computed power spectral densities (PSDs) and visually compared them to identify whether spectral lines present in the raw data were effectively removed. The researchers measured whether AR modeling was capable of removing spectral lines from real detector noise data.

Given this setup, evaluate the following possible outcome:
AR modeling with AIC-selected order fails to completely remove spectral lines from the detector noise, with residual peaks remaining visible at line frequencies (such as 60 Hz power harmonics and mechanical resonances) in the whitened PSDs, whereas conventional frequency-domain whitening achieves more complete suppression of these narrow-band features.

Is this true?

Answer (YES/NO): NO